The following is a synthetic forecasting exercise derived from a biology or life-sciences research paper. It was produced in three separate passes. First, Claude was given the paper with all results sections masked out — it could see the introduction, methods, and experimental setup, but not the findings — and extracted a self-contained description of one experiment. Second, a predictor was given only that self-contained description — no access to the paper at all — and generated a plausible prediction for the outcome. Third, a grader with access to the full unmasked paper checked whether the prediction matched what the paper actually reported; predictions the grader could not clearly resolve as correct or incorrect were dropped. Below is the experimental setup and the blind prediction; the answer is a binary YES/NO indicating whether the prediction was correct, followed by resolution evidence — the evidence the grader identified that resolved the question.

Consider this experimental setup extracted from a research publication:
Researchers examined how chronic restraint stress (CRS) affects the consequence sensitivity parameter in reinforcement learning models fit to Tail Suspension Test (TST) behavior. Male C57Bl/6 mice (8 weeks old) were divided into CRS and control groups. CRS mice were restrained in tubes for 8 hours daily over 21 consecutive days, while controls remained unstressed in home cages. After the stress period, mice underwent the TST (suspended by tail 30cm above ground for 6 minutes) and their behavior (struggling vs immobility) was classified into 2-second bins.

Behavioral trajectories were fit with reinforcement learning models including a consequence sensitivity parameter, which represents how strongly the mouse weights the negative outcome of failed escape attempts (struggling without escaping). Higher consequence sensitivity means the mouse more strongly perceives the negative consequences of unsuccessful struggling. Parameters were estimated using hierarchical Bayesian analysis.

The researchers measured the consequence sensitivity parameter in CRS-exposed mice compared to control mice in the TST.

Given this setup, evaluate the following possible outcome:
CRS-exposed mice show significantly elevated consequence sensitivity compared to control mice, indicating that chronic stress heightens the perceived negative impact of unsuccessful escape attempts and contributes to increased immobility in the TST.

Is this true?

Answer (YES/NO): NO